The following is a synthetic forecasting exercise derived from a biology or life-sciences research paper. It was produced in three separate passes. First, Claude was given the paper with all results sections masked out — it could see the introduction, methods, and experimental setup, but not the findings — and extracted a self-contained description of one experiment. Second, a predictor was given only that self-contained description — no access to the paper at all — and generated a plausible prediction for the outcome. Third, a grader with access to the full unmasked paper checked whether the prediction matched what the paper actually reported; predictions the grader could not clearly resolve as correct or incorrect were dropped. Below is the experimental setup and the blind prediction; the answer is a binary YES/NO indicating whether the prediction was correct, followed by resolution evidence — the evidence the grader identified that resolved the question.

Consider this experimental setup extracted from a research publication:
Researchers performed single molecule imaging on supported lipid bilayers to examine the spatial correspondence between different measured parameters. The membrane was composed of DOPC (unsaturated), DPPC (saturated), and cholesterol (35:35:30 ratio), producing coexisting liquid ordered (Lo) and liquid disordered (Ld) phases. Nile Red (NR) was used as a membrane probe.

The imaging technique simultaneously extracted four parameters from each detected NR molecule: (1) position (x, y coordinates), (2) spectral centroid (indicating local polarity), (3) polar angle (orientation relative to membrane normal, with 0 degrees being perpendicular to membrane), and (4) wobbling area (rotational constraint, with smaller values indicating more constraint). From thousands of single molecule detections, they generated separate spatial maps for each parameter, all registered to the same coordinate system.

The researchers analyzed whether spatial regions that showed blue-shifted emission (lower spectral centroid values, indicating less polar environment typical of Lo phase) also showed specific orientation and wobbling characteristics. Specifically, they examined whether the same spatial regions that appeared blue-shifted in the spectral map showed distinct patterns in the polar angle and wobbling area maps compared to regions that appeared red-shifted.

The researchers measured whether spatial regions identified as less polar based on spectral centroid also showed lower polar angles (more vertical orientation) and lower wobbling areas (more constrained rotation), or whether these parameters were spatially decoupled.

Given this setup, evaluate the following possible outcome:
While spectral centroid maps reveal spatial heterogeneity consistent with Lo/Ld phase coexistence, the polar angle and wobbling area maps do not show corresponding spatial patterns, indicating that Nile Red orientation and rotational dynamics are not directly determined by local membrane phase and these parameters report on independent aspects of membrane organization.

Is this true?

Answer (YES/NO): NO